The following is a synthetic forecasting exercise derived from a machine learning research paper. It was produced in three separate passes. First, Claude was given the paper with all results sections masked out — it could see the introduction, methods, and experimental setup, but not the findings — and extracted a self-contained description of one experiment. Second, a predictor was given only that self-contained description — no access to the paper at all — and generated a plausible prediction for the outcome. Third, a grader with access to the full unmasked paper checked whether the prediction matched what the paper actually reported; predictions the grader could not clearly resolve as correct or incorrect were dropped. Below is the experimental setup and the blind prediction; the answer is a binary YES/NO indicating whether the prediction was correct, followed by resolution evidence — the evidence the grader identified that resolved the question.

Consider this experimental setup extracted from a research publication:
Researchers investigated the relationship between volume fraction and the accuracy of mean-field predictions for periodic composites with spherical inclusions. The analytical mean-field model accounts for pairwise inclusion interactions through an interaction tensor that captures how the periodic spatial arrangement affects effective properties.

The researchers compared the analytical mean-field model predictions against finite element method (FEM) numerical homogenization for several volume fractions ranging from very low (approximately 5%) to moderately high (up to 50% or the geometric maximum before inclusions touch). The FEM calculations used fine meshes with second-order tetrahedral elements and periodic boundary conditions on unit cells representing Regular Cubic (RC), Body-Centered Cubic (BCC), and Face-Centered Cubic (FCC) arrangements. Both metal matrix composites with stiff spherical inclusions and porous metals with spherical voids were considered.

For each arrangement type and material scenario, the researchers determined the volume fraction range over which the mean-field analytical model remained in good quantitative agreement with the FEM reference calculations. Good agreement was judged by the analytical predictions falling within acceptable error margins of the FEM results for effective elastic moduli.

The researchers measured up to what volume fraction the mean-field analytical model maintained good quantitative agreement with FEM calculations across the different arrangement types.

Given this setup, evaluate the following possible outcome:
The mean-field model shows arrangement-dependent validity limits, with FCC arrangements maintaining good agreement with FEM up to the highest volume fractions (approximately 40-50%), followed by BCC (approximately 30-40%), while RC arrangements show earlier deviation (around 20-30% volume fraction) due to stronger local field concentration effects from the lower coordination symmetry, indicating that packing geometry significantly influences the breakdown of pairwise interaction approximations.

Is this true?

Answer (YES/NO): NO